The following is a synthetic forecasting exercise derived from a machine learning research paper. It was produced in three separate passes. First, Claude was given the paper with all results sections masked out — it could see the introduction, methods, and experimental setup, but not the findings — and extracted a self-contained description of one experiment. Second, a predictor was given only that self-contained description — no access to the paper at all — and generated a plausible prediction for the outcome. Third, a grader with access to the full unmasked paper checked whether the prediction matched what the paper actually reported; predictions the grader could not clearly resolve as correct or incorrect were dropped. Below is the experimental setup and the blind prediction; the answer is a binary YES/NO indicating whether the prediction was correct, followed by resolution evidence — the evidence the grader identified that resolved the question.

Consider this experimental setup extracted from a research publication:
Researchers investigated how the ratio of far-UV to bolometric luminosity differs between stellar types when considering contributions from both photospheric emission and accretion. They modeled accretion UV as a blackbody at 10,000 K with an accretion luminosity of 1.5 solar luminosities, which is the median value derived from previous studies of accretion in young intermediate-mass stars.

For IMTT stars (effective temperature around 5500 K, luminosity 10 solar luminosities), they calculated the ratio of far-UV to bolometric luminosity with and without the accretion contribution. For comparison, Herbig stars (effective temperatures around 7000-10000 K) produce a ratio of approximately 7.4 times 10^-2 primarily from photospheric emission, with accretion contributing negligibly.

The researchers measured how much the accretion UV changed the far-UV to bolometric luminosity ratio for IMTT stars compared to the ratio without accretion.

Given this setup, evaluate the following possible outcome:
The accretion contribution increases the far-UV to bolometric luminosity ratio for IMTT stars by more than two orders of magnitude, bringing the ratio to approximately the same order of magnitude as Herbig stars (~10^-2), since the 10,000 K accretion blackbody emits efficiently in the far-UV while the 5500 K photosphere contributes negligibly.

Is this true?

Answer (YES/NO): NO